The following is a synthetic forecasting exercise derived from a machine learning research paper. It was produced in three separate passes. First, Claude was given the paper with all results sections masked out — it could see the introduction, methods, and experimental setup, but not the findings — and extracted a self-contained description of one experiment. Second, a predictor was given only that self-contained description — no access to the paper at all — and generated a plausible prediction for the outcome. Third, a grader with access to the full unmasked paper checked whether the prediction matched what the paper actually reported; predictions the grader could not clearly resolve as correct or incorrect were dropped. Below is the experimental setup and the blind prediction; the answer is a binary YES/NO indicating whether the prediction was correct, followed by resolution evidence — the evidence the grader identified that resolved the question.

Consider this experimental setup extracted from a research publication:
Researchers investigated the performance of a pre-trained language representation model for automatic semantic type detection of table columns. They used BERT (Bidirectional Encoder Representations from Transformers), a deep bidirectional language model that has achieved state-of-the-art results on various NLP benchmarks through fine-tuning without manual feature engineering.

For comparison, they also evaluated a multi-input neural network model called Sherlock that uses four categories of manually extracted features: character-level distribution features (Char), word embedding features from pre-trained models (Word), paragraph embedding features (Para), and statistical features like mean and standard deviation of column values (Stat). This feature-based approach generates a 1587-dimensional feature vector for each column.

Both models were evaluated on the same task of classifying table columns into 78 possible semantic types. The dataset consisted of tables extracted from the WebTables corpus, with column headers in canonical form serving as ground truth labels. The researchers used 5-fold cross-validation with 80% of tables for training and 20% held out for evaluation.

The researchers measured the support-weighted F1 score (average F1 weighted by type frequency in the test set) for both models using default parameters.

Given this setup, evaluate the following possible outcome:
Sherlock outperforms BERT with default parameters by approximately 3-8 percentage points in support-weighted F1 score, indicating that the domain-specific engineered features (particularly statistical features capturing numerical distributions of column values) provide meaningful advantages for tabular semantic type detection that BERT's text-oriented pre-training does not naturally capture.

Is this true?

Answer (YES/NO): NO